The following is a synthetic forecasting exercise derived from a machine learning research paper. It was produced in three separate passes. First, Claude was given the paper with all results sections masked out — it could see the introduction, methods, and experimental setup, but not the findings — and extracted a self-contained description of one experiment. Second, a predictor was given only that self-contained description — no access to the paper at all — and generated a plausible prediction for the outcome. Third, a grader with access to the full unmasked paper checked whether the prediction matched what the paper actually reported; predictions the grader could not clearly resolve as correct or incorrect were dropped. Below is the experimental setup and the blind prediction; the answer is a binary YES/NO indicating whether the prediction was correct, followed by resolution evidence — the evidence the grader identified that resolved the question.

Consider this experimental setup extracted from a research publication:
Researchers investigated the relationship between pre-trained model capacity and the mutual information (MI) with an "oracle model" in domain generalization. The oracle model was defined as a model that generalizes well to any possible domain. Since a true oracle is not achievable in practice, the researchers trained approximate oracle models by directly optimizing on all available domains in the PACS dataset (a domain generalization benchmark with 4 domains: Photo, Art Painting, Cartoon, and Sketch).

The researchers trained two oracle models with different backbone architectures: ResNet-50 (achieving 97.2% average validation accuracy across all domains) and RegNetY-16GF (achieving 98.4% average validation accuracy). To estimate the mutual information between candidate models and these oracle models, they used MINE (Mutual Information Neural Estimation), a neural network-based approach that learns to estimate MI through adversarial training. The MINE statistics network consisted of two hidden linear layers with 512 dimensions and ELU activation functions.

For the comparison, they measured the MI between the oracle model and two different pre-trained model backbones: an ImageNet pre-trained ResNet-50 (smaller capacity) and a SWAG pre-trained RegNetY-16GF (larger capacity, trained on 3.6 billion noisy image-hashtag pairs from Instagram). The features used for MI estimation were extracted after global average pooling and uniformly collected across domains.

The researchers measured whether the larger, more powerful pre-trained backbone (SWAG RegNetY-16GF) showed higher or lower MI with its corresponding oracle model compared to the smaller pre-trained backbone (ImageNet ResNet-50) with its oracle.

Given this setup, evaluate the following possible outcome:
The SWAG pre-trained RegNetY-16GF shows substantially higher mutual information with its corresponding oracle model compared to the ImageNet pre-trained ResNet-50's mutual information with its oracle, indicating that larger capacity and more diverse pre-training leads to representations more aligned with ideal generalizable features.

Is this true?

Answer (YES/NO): YES